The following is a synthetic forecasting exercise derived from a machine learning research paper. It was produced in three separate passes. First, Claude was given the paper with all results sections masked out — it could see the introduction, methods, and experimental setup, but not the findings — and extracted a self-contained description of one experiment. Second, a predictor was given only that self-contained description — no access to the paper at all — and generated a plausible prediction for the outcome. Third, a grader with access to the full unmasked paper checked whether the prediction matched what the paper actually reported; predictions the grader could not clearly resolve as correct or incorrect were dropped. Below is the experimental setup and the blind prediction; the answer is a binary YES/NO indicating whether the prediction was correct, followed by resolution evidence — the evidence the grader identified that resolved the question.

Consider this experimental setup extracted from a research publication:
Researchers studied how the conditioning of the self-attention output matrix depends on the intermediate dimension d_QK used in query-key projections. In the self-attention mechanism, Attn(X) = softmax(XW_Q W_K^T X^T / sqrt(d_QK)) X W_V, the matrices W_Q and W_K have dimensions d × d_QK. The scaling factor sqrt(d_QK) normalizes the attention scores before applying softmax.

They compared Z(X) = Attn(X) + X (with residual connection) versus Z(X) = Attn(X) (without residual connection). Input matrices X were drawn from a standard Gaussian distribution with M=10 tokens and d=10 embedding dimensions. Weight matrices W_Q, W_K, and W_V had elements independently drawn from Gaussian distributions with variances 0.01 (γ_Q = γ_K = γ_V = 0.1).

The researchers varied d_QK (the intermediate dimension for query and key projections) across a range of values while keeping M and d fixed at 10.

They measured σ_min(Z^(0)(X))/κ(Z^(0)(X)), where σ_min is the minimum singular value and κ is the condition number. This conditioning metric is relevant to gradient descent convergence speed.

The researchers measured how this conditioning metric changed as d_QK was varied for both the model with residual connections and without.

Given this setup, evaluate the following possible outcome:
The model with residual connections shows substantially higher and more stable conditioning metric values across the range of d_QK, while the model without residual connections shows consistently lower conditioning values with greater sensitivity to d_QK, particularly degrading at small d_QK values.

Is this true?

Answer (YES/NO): NO